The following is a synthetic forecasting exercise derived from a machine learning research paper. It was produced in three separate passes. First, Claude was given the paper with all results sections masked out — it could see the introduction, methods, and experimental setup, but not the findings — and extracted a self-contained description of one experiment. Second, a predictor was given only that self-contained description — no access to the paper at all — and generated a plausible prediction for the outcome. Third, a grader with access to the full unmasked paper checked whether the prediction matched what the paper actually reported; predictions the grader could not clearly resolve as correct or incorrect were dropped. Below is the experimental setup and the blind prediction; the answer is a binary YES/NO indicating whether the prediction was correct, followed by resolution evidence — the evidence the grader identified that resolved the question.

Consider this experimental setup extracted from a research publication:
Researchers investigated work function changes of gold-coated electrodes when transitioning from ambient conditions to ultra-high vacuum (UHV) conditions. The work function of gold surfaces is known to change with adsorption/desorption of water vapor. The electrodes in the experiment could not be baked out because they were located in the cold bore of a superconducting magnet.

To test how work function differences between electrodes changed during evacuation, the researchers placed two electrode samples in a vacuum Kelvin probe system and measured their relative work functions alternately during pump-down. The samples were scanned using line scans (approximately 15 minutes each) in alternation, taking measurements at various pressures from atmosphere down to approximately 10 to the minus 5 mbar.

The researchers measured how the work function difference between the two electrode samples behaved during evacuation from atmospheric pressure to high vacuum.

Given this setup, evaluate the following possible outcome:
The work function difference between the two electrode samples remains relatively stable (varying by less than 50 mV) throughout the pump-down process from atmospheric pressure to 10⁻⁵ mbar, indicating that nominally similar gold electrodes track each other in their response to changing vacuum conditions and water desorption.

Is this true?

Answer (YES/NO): YES